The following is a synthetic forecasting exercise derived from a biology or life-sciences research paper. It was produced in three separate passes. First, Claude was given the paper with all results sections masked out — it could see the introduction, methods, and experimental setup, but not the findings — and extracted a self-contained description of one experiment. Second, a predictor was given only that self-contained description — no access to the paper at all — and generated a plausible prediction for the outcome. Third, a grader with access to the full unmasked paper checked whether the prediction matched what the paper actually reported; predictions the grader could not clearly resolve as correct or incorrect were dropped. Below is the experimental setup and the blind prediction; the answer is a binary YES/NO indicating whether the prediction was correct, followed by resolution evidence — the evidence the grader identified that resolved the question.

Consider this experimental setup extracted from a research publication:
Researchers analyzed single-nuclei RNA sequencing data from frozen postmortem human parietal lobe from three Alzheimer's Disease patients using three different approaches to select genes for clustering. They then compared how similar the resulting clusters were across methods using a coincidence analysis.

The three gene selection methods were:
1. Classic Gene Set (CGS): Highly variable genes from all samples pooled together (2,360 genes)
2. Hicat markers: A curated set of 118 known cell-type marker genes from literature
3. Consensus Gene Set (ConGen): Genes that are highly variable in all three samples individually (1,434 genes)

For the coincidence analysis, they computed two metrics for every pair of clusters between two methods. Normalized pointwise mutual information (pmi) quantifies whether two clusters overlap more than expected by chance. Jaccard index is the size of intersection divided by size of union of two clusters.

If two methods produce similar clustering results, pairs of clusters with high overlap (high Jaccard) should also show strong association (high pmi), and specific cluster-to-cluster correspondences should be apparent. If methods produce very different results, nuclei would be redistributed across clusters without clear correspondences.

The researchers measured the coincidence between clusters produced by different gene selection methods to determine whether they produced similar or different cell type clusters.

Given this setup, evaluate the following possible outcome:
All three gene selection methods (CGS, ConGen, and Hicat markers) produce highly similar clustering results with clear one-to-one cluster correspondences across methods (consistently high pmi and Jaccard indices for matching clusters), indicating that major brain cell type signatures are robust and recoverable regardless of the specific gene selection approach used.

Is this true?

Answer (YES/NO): NO